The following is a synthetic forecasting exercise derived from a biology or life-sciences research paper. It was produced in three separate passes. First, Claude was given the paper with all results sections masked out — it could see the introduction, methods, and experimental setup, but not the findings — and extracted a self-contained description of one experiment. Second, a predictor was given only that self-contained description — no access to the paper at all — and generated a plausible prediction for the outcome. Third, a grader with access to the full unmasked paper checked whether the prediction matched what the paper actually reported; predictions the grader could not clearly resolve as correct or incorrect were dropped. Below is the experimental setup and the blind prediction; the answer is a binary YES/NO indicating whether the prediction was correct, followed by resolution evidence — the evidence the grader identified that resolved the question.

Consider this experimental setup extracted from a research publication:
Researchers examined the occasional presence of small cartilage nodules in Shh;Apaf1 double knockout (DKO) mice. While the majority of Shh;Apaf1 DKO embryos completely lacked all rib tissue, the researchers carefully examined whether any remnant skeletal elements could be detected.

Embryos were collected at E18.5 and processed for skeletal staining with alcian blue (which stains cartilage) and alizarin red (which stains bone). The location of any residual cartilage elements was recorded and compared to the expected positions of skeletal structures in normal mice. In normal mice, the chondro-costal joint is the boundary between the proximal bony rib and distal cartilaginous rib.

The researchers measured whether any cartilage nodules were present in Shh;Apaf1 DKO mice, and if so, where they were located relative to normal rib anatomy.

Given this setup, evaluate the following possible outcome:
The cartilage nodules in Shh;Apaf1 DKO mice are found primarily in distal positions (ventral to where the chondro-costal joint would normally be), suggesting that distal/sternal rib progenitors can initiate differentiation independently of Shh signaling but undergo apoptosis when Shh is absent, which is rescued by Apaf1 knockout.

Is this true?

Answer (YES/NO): NO